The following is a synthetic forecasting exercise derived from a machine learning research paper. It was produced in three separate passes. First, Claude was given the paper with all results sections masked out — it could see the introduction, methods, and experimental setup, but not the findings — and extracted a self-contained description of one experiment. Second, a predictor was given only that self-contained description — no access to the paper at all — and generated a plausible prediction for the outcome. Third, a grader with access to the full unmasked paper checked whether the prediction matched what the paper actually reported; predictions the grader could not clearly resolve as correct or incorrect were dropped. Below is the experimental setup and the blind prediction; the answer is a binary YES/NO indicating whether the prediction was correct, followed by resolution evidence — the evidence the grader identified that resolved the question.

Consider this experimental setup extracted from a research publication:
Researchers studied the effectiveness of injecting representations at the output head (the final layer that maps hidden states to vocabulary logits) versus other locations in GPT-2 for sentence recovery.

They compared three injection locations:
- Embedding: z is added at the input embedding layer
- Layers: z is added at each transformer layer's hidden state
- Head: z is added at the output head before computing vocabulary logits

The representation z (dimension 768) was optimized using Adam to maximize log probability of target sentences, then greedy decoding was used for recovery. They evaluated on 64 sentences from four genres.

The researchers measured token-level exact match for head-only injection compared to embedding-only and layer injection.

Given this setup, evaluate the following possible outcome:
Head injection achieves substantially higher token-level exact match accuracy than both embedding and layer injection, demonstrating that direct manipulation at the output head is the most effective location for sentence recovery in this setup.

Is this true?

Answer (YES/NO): NO